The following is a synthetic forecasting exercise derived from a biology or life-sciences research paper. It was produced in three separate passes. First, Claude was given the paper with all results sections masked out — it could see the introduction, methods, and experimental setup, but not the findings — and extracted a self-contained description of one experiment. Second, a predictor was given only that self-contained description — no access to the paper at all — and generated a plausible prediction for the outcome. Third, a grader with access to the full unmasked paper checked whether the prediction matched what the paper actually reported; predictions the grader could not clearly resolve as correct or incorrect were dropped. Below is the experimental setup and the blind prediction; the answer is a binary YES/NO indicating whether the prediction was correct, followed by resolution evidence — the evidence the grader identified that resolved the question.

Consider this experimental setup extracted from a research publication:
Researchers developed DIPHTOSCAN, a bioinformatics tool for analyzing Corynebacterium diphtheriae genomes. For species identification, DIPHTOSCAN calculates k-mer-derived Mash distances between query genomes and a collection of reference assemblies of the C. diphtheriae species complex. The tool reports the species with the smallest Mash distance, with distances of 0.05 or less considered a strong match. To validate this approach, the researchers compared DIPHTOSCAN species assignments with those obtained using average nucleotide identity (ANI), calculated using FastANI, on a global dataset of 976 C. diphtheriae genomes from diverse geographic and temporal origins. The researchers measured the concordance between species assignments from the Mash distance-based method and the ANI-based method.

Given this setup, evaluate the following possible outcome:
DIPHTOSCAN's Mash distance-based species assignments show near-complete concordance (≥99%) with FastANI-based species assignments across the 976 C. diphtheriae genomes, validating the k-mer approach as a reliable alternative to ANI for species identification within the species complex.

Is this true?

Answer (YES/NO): YES